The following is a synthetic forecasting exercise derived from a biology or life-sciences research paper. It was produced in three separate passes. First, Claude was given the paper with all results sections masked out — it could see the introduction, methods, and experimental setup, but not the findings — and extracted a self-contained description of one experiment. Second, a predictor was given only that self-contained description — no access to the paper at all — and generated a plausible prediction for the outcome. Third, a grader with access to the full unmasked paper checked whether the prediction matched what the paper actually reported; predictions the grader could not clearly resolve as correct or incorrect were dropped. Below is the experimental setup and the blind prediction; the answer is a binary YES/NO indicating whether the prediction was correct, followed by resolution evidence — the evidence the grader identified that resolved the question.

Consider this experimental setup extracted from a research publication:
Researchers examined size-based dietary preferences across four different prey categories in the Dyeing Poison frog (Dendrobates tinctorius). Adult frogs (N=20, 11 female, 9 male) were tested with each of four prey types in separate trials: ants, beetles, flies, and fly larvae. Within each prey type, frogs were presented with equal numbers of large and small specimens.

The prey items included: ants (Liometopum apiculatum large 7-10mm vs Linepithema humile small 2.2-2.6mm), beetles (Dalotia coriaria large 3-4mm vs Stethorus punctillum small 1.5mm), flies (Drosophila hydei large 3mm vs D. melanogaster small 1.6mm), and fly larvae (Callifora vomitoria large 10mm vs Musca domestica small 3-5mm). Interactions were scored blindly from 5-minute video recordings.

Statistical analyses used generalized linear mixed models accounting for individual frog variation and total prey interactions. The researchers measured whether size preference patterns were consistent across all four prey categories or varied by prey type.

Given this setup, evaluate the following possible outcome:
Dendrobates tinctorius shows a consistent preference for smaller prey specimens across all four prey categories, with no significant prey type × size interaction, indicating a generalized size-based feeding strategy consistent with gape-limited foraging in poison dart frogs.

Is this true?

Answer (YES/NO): NO